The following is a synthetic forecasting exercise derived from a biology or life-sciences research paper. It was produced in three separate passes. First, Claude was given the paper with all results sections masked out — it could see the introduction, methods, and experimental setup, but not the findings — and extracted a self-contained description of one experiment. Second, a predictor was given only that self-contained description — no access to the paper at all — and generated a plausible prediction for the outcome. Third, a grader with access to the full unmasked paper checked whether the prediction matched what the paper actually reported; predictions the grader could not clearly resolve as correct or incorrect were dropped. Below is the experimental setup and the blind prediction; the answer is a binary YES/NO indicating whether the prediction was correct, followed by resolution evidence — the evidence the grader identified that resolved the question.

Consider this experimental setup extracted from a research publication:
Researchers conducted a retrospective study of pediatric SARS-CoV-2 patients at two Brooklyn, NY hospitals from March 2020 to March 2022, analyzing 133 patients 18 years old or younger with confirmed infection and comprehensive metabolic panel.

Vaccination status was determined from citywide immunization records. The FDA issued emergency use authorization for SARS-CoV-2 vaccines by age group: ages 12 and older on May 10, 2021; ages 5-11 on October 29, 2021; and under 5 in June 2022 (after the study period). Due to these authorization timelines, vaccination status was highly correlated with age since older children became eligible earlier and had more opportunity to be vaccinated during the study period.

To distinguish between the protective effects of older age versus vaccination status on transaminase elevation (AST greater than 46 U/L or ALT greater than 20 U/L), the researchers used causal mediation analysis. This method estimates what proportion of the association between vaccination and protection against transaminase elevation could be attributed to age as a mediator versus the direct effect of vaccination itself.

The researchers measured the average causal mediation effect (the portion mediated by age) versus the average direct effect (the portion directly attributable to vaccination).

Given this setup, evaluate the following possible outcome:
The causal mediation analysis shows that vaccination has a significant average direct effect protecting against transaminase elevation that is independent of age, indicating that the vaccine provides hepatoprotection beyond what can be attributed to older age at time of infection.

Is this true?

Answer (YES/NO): NO